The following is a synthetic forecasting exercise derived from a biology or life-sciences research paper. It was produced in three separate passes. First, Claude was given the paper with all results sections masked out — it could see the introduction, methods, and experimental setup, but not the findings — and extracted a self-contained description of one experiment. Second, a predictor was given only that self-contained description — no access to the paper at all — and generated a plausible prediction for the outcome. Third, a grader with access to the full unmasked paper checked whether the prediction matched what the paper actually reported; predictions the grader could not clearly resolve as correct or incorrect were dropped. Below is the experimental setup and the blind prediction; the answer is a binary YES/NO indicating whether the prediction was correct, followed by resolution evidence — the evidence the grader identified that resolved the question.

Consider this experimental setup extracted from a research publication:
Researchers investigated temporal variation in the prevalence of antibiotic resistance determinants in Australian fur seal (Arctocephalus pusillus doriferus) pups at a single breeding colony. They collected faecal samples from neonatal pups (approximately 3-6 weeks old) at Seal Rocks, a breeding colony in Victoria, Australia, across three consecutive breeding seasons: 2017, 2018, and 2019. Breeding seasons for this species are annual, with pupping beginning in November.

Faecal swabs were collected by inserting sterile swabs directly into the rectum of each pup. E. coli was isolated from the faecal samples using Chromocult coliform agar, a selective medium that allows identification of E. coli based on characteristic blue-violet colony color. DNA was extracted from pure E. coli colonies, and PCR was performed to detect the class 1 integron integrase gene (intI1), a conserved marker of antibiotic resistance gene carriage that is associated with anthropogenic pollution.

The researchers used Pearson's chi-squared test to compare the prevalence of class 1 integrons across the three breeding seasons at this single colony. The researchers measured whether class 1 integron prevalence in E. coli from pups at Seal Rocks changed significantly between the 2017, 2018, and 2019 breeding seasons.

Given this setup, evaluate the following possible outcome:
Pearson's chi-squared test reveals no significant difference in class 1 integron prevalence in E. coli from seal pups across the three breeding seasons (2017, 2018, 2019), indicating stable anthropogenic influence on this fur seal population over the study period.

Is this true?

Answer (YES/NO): NO